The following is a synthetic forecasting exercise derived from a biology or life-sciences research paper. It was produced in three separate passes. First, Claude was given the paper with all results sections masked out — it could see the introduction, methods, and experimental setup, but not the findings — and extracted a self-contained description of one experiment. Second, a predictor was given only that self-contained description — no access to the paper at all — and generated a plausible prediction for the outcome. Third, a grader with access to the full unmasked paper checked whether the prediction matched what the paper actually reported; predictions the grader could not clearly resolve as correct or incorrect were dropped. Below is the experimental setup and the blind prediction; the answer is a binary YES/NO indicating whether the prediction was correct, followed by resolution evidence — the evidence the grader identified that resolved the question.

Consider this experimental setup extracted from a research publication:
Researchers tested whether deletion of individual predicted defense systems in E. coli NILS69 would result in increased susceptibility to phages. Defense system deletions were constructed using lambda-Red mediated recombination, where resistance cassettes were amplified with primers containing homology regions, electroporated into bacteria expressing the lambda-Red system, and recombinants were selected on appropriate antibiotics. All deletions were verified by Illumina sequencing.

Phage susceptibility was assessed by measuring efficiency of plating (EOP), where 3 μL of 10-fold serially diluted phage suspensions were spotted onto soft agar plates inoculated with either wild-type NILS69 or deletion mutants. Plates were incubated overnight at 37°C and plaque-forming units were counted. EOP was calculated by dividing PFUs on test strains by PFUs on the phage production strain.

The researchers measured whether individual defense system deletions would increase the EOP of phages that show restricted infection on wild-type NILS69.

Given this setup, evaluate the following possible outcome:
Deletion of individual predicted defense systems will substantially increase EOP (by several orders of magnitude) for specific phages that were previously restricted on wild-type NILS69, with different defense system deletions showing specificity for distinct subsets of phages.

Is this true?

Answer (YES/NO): YES